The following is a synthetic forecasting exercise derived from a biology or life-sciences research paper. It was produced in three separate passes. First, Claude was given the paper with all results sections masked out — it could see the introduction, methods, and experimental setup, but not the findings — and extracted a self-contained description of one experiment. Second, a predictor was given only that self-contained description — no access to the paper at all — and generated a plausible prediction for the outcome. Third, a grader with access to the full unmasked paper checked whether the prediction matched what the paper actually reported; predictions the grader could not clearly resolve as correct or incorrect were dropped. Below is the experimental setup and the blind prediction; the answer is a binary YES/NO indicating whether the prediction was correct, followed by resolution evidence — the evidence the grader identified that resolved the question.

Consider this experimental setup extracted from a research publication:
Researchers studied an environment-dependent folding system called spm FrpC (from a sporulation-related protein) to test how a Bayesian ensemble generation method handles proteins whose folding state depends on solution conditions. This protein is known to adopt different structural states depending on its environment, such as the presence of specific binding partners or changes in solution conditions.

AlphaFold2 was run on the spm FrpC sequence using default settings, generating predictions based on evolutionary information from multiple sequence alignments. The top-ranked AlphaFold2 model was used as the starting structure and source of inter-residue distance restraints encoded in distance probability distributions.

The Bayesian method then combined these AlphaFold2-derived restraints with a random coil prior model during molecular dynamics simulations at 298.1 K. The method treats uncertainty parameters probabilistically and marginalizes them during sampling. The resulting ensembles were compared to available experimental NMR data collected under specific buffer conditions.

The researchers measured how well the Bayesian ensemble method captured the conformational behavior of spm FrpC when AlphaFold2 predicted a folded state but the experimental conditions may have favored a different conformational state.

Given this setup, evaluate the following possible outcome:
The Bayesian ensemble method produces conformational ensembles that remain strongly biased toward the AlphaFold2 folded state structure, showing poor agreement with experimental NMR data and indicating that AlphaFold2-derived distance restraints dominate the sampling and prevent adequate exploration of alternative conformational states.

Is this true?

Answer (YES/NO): YES